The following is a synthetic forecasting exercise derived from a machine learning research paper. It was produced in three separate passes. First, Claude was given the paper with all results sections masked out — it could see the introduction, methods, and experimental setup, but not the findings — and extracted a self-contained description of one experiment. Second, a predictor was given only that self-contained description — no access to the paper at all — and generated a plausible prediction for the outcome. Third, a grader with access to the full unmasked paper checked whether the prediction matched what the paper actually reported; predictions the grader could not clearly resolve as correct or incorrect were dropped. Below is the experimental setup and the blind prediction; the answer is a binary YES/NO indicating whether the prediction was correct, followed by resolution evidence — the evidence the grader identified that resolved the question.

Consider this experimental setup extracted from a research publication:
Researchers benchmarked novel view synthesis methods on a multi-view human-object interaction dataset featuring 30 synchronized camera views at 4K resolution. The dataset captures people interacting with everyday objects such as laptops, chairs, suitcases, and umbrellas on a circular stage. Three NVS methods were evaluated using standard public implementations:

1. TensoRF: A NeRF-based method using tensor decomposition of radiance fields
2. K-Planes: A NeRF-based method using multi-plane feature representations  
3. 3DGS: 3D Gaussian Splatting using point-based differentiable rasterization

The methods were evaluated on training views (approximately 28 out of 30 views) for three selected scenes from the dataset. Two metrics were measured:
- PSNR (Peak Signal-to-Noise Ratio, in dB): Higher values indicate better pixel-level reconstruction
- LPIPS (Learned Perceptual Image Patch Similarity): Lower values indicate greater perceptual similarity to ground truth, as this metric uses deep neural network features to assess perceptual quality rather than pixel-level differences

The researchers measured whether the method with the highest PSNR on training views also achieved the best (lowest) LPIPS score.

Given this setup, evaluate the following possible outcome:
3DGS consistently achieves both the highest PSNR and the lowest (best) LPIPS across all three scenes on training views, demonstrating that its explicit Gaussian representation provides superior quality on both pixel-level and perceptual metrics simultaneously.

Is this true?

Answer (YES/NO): NO